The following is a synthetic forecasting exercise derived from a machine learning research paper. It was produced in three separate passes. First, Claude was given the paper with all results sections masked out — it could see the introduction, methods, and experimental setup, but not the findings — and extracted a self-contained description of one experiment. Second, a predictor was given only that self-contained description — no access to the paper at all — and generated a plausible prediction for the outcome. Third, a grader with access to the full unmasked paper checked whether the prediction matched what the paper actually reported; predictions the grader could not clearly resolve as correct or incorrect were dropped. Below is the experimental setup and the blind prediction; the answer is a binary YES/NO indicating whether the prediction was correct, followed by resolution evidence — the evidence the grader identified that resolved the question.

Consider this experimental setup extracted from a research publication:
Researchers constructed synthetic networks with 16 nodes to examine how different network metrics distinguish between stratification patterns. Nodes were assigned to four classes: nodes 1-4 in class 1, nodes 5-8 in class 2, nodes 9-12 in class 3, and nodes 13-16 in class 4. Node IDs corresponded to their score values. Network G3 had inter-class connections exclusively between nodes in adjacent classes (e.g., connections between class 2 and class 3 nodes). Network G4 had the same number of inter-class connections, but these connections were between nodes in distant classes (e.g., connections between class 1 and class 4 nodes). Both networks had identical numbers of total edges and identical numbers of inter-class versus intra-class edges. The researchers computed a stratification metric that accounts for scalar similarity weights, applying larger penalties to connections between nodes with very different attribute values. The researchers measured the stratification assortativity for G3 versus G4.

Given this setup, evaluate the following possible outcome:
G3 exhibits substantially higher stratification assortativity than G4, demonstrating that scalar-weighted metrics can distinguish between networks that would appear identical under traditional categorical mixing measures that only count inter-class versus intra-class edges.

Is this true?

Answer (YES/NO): YES